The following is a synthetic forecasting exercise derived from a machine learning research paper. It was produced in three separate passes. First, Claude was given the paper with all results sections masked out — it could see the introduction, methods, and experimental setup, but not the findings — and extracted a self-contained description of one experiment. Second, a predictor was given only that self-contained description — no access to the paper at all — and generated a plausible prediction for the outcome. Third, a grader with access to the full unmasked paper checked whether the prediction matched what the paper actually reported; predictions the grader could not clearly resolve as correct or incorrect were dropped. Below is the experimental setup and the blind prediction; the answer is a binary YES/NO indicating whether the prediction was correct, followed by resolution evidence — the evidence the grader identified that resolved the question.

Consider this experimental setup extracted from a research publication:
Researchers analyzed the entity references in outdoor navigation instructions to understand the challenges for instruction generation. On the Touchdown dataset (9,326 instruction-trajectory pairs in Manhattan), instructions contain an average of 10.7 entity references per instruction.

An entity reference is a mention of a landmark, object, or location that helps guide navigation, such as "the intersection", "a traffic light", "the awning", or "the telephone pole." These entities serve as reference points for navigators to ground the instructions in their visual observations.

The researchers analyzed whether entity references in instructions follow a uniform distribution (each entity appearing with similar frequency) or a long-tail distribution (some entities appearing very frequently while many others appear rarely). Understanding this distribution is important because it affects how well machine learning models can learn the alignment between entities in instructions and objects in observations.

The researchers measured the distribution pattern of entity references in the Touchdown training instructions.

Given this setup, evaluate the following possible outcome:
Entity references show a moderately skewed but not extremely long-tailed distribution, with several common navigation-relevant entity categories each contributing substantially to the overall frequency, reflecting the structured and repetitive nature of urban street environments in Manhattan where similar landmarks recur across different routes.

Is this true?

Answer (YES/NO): NO